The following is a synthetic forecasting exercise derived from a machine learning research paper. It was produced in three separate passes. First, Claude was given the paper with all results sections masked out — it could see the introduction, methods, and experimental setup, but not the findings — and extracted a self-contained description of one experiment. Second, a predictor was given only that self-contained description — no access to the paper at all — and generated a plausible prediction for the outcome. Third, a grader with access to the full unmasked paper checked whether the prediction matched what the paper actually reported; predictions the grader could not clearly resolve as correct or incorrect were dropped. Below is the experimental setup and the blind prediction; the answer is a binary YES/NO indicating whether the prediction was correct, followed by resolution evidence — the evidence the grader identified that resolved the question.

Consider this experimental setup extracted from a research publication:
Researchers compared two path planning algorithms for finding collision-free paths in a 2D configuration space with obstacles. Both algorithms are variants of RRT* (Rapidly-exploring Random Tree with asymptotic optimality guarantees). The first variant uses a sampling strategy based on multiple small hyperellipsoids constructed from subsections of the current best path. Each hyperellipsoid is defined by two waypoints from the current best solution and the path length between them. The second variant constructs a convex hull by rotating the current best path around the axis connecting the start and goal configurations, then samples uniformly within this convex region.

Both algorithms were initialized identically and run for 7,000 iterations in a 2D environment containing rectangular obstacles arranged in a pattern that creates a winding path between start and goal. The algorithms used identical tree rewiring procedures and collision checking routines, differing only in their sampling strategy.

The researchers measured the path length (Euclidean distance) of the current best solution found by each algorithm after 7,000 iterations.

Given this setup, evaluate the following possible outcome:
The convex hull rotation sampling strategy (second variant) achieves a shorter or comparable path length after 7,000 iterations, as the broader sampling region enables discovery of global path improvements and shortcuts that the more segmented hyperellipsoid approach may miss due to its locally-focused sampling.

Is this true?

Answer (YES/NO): YES